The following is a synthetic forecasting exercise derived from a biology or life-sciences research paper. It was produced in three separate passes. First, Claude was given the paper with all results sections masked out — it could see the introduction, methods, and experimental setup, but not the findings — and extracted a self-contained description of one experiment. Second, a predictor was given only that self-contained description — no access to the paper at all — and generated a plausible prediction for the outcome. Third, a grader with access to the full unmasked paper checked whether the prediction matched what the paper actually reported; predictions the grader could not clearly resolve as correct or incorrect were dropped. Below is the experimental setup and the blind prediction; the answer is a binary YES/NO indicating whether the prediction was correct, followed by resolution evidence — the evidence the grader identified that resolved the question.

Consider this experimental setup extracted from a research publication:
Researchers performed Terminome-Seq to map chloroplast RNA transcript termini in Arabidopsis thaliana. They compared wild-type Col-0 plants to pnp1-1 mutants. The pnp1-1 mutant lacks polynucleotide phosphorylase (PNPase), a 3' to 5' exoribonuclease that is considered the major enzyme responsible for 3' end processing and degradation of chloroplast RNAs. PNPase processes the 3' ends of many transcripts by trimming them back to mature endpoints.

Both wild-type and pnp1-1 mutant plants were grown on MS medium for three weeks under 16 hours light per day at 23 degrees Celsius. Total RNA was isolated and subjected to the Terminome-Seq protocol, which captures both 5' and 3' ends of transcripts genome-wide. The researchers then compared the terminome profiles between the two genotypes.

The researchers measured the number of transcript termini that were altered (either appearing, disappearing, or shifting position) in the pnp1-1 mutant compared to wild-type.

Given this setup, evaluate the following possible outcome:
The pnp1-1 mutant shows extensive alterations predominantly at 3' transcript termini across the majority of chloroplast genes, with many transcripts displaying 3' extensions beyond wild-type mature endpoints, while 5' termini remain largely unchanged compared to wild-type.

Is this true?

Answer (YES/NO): NO